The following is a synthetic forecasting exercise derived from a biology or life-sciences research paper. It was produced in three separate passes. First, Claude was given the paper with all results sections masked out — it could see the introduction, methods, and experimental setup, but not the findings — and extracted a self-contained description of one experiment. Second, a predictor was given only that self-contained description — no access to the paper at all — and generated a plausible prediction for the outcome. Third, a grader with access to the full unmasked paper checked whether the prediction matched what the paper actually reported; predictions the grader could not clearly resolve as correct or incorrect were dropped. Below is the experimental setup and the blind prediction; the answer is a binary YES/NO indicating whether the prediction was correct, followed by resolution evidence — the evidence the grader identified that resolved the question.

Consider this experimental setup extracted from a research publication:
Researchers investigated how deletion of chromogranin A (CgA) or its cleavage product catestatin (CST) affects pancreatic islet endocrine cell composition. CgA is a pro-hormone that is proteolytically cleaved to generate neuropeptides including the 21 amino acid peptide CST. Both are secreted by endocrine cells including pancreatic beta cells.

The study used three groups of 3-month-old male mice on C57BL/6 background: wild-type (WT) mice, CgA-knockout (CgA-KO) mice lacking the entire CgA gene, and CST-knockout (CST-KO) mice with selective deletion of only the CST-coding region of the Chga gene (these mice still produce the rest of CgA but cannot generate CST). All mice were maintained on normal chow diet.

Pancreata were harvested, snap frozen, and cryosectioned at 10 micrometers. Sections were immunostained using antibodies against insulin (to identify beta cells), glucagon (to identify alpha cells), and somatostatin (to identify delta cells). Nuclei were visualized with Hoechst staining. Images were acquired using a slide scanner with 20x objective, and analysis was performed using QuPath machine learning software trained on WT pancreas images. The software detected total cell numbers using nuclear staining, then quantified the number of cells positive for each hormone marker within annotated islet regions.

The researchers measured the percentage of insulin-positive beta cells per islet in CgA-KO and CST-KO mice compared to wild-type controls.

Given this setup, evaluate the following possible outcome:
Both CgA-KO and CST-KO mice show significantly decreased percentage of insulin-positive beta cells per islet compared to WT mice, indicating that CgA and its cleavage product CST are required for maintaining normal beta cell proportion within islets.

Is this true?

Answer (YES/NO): YES